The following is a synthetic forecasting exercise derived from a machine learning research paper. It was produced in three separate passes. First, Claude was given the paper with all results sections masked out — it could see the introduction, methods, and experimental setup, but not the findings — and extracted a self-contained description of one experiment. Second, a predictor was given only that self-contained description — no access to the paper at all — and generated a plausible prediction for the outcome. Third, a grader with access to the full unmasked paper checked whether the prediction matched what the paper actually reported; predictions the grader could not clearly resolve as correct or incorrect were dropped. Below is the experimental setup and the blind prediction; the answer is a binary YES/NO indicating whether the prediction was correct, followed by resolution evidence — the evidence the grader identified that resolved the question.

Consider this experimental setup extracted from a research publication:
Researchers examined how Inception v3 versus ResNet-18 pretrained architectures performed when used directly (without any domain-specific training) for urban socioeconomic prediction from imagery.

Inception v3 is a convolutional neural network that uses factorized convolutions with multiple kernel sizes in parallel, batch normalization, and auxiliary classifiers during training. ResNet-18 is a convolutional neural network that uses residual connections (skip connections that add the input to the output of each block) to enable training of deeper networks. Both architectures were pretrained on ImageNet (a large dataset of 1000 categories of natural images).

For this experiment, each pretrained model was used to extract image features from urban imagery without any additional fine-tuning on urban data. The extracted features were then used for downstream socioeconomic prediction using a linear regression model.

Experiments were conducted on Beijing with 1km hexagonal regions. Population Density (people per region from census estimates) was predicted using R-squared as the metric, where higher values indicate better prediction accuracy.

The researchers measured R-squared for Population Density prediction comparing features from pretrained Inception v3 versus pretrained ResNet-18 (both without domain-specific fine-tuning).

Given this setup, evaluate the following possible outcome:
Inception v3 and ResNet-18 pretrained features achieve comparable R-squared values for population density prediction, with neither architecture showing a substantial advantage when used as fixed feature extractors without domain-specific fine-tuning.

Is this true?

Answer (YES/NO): NO